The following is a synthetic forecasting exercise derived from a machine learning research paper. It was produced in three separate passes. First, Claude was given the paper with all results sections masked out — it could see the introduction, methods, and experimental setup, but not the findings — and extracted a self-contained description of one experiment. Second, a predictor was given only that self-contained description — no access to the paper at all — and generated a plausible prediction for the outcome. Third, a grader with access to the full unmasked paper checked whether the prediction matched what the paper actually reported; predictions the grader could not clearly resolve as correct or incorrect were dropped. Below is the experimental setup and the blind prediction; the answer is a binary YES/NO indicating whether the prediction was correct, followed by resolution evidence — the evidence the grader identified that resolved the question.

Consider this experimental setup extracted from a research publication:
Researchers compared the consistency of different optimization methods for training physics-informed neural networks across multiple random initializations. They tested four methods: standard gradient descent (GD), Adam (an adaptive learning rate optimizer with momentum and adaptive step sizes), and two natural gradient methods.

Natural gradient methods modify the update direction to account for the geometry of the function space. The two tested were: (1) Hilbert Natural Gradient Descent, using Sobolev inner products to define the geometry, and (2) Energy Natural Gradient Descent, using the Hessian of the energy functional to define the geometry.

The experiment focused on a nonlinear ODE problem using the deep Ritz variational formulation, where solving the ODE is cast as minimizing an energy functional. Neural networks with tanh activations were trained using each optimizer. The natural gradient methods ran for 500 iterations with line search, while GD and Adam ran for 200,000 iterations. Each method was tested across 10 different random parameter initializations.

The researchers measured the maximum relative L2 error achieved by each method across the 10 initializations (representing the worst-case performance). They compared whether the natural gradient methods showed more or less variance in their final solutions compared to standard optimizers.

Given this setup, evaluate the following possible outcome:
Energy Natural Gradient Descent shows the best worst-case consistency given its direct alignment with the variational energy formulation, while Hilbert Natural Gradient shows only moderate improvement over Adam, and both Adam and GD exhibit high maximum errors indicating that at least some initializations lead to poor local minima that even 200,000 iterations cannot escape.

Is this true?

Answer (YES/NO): NO